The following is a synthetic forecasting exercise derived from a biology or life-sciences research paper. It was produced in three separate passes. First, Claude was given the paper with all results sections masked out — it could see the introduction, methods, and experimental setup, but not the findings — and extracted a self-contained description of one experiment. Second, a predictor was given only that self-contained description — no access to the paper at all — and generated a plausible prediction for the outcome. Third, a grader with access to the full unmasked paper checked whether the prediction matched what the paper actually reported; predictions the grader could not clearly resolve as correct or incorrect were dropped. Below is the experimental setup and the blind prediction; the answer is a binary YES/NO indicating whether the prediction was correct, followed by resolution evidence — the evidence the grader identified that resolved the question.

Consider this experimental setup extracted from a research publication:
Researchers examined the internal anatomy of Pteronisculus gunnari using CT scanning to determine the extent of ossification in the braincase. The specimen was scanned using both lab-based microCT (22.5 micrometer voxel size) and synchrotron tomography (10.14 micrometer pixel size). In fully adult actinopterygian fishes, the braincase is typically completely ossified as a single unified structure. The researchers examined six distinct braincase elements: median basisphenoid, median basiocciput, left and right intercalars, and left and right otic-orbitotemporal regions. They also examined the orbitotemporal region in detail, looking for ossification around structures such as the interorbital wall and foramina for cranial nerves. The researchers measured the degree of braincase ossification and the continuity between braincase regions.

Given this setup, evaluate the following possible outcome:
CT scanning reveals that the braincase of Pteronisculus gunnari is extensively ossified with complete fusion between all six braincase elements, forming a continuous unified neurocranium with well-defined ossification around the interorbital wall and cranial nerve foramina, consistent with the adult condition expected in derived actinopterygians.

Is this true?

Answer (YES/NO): NO